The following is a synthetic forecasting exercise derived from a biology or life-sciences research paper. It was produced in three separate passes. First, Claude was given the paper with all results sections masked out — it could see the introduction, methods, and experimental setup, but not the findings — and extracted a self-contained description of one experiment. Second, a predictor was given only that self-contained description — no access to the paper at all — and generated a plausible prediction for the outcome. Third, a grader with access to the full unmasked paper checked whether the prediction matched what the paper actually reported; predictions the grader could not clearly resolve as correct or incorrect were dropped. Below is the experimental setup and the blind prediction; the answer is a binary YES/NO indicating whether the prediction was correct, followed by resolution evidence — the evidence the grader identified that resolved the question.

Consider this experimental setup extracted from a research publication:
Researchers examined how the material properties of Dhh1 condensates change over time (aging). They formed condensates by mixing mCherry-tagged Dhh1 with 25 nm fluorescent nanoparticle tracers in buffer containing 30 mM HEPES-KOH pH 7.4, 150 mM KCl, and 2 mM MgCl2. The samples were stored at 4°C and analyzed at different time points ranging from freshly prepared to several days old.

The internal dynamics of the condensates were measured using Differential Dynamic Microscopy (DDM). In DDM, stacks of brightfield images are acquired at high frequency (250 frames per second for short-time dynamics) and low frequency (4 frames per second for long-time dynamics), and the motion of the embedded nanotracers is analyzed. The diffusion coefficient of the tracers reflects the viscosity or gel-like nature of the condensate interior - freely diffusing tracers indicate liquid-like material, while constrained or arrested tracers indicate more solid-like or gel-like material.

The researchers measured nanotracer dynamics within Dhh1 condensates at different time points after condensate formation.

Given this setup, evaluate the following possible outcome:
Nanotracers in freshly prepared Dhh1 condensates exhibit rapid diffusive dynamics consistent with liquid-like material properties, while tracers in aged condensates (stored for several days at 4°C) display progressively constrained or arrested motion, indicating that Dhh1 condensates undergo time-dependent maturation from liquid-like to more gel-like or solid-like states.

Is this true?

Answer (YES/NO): NO